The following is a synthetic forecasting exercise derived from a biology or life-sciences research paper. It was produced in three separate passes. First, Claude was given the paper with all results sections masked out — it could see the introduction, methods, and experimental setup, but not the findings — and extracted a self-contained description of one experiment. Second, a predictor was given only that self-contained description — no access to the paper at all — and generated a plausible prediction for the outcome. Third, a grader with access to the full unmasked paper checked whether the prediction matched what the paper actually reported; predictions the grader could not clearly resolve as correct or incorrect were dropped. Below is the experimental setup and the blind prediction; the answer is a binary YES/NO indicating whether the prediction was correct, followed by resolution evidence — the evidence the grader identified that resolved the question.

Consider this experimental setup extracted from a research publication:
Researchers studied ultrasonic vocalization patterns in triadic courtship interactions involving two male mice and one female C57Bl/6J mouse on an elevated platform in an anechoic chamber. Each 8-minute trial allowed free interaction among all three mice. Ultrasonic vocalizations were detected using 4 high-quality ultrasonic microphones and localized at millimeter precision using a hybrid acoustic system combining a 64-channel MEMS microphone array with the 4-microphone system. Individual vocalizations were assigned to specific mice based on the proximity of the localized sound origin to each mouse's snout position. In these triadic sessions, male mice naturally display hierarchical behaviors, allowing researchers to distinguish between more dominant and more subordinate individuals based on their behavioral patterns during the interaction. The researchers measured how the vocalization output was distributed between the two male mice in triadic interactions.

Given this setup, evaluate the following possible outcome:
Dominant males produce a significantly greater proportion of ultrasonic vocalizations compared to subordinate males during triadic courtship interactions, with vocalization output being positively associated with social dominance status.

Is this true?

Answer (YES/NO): NO